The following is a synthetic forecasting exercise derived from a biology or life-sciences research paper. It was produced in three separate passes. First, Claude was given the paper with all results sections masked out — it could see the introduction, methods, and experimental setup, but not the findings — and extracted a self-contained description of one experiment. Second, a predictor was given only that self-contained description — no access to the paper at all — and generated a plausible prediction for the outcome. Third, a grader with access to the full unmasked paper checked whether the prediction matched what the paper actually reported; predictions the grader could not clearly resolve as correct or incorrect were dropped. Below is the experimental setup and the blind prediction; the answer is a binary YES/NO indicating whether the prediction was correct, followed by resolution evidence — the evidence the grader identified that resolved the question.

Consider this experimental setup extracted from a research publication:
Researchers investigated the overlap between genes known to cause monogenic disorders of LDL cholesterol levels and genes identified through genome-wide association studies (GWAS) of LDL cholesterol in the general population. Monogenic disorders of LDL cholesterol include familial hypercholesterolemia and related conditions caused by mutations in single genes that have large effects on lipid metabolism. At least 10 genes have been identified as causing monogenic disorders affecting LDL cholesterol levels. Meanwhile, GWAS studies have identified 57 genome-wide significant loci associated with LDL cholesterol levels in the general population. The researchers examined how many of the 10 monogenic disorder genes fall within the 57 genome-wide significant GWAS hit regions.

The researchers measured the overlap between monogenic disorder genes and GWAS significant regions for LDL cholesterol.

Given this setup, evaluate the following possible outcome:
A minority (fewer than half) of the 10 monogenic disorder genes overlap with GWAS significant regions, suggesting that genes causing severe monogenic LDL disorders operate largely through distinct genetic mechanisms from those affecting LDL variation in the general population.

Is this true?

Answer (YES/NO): NO